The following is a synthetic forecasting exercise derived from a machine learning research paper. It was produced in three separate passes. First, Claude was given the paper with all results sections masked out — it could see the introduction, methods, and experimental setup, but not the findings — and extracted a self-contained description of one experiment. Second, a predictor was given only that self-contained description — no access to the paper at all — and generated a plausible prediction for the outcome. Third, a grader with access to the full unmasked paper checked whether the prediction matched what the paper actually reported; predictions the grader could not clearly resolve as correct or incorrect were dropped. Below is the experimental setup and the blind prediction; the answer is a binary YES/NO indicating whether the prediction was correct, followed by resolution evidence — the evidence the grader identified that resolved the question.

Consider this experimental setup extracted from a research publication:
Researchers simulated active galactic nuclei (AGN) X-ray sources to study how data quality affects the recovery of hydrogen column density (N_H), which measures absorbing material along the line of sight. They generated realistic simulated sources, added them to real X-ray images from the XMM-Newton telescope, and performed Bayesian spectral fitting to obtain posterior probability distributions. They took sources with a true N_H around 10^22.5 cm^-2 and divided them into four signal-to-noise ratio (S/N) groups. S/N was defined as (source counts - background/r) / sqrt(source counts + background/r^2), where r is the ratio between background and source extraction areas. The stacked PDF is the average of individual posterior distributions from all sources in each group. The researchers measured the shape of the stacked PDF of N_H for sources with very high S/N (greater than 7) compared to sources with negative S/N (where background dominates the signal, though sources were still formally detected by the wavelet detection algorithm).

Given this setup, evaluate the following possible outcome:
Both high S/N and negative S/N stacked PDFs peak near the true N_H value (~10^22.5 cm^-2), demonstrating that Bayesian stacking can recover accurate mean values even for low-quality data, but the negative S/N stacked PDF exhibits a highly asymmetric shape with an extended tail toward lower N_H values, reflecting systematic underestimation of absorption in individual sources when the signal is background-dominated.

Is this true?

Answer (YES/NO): NO